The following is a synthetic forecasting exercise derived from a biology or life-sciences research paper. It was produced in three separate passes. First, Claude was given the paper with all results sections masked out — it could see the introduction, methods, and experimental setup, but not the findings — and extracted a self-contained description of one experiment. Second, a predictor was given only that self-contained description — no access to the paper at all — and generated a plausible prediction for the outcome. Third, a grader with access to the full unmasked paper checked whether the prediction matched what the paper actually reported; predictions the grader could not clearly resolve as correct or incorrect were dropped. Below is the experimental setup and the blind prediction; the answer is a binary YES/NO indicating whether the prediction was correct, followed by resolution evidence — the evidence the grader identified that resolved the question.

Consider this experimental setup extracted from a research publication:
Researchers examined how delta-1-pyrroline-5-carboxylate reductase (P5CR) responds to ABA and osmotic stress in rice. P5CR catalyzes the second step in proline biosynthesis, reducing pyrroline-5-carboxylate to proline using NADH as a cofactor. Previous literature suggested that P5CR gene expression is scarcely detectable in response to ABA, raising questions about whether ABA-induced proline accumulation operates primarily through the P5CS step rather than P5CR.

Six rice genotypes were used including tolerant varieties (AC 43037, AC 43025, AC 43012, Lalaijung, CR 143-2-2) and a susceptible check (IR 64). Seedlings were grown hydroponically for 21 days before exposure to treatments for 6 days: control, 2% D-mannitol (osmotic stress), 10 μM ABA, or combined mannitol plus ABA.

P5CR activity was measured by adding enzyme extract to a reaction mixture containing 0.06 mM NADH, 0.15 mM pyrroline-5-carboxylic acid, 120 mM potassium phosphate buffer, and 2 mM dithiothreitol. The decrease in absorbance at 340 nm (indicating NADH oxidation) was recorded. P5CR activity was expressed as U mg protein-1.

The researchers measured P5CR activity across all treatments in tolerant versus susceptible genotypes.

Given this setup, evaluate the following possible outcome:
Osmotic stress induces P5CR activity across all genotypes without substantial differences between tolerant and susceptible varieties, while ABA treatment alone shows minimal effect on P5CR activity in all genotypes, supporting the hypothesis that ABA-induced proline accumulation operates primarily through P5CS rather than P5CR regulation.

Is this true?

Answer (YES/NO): NO